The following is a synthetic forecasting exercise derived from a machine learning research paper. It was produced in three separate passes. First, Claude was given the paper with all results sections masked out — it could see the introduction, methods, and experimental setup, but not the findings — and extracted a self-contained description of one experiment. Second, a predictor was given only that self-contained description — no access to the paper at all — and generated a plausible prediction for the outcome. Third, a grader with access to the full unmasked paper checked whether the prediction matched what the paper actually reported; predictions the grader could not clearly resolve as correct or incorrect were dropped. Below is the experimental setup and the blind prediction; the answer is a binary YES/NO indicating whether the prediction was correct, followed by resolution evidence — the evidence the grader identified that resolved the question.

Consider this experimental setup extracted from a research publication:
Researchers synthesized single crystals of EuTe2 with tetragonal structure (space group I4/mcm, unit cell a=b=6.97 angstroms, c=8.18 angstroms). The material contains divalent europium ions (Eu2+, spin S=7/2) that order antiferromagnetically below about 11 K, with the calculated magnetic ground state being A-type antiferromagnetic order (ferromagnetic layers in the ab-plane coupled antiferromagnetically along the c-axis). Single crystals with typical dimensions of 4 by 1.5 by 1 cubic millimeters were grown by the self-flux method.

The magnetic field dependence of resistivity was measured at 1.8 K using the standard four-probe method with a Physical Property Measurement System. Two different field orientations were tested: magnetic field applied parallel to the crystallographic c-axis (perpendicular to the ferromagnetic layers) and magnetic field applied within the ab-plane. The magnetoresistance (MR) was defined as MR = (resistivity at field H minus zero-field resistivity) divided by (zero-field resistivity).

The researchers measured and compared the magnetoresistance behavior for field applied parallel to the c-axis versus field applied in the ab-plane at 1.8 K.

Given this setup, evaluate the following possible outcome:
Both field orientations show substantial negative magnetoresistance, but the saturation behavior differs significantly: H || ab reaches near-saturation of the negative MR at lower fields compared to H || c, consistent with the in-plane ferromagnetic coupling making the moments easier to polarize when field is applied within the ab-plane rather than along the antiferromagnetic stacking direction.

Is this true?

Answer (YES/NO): NO